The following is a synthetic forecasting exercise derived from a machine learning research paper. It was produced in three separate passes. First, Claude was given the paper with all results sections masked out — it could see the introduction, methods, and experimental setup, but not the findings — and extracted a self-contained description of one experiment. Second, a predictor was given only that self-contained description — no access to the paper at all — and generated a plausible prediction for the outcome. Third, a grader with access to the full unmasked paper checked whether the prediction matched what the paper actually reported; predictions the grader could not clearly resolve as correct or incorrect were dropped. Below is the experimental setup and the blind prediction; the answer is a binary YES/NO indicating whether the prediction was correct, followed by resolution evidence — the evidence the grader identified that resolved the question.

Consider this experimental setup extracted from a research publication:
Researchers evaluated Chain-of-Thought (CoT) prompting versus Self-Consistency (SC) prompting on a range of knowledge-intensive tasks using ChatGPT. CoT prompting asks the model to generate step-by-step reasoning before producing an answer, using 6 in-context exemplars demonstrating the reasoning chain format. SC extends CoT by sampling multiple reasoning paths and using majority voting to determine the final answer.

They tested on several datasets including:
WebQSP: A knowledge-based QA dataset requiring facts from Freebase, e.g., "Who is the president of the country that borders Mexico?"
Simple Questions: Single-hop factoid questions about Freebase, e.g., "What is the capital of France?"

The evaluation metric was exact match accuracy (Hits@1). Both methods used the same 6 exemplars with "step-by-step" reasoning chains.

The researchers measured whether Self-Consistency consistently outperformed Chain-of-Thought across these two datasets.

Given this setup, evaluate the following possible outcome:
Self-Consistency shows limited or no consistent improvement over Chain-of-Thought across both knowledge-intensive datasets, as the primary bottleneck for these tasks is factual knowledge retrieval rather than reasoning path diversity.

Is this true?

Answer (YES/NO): YES